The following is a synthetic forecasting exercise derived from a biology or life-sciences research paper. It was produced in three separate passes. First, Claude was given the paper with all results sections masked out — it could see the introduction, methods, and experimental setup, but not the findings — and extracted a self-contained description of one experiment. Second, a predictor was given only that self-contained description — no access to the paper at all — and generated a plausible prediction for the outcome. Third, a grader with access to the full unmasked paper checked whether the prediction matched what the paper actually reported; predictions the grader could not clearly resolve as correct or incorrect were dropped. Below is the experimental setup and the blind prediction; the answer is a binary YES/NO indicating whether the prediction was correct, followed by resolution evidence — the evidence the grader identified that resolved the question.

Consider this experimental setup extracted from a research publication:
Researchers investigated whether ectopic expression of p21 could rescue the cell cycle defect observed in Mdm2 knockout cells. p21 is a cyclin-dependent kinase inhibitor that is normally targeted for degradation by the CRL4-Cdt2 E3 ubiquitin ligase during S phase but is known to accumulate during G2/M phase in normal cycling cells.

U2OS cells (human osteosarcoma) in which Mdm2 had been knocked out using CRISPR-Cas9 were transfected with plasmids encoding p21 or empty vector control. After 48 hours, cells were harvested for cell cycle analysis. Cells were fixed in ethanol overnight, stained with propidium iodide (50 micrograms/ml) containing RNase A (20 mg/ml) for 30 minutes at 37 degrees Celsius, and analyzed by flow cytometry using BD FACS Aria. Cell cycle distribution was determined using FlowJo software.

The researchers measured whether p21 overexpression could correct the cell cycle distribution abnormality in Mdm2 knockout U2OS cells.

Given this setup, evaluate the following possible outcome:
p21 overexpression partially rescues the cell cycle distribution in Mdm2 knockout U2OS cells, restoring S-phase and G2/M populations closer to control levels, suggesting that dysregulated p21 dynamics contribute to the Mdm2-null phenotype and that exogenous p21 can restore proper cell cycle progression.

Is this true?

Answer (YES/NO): YES